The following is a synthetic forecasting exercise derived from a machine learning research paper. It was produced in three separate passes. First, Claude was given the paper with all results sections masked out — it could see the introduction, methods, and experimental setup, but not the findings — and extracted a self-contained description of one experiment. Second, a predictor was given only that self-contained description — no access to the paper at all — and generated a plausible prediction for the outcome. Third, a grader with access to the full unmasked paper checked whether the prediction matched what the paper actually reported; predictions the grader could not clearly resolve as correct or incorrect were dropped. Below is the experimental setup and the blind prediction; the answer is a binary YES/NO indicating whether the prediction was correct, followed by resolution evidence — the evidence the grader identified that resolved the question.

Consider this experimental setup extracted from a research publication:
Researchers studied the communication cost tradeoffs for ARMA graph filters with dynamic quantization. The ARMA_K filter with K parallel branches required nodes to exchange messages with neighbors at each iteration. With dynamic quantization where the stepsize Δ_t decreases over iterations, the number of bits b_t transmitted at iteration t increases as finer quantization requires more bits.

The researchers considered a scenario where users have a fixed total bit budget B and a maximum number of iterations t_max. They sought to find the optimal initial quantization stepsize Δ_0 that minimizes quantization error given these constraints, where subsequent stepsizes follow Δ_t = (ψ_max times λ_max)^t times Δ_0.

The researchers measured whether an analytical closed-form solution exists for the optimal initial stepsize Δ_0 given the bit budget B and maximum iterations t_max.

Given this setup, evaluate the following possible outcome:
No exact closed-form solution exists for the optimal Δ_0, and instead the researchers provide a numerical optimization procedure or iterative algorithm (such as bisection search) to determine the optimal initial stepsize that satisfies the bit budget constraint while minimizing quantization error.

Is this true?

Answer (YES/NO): NO